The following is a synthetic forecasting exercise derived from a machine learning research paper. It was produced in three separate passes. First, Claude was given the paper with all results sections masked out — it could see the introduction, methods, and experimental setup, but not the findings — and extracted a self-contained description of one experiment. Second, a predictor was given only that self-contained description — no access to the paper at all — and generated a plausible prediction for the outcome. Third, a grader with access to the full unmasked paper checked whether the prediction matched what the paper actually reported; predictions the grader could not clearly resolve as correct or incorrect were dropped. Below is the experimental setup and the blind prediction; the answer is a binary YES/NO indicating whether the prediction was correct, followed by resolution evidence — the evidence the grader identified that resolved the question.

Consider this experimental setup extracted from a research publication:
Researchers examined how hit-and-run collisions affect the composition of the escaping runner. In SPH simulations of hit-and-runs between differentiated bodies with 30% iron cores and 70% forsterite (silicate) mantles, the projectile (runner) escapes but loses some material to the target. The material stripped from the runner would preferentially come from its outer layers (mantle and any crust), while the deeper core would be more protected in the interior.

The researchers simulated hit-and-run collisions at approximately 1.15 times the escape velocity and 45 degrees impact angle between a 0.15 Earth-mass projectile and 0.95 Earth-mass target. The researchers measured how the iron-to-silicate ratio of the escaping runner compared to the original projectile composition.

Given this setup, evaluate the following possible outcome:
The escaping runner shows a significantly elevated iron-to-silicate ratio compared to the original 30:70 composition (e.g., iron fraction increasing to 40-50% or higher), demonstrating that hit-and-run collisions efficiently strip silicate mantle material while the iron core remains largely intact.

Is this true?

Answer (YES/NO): NO